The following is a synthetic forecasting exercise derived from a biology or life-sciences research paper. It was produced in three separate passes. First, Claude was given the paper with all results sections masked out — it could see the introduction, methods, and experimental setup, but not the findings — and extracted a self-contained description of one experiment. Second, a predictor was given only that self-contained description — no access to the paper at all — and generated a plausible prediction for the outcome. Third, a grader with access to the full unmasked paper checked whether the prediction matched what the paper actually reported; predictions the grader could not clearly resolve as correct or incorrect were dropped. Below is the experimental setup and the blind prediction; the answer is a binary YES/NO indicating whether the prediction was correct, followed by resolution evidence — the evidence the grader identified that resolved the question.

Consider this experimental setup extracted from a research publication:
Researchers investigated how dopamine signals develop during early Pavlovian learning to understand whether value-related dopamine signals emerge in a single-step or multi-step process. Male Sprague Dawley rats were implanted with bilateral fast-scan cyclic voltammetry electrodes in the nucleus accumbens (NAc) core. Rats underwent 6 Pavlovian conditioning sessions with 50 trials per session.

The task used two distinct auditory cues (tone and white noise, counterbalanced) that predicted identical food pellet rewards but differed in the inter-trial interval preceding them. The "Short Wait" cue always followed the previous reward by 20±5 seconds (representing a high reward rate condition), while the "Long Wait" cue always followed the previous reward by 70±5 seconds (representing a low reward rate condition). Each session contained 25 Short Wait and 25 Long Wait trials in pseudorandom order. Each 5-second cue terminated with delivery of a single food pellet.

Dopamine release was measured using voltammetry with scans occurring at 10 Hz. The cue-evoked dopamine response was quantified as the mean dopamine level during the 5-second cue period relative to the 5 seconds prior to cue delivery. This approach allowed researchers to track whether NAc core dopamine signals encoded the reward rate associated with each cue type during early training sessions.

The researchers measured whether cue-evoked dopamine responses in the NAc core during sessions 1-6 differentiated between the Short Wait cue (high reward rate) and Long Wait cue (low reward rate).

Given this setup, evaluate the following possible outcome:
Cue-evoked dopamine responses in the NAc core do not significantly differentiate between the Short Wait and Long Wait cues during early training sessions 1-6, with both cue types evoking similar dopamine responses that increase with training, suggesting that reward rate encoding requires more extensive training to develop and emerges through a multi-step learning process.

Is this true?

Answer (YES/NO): YES